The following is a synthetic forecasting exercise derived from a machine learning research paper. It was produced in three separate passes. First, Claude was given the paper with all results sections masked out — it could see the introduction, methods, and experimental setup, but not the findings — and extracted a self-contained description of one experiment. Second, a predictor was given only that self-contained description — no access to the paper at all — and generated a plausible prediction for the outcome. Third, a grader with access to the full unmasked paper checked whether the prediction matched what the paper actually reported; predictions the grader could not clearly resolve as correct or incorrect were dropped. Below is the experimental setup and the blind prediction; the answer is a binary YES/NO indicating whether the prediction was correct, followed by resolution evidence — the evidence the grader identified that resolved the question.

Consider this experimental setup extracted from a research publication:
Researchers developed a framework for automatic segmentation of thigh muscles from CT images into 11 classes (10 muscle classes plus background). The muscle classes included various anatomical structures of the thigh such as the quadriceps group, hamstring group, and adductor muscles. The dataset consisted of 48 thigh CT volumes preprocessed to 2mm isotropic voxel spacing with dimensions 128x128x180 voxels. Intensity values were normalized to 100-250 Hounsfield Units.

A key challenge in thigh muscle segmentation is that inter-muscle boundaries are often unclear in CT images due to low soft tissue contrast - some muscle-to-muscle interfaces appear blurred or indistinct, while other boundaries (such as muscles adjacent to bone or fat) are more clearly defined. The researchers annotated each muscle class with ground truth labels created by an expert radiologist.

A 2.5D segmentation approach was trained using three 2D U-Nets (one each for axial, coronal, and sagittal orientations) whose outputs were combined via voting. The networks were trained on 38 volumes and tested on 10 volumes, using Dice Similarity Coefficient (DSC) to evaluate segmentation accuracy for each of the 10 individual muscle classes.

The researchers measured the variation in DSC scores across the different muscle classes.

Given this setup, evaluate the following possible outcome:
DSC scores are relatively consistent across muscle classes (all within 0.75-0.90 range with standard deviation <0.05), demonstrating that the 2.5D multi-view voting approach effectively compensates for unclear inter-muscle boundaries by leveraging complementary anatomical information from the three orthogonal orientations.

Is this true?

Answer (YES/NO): NO